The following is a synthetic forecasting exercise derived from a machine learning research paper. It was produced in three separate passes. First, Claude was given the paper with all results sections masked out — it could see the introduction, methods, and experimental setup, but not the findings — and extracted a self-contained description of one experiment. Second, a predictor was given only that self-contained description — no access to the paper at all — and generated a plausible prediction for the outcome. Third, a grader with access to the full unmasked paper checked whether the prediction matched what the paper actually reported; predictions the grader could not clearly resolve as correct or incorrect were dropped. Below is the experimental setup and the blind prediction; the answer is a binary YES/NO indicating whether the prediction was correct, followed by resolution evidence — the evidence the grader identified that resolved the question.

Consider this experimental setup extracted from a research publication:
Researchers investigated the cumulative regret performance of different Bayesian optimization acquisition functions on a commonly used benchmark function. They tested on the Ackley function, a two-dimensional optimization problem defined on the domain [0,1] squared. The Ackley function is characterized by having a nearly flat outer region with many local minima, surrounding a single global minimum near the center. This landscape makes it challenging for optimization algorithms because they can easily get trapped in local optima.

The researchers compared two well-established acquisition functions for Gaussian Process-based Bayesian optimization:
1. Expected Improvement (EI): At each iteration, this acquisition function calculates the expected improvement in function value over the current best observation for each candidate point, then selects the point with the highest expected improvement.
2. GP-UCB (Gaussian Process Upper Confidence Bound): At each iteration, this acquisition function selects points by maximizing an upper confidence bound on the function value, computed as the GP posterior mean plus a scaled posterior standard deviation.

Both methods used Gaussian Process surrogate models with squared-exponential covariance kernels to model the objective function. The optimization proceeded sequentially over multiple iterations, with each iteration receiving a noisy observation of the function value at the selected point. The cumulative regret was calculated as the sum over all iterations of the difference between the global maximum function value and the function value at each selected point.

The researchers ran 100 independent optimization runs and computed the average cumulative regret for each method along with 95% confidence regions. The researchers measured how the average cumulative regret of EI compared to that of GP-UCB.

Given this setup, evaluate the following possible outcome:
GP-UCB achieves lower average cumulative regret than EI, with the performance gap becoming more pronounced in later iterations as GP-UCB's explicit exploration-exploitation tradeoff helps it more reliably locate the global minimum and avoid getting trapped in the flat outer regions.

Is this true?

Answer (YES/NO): YES